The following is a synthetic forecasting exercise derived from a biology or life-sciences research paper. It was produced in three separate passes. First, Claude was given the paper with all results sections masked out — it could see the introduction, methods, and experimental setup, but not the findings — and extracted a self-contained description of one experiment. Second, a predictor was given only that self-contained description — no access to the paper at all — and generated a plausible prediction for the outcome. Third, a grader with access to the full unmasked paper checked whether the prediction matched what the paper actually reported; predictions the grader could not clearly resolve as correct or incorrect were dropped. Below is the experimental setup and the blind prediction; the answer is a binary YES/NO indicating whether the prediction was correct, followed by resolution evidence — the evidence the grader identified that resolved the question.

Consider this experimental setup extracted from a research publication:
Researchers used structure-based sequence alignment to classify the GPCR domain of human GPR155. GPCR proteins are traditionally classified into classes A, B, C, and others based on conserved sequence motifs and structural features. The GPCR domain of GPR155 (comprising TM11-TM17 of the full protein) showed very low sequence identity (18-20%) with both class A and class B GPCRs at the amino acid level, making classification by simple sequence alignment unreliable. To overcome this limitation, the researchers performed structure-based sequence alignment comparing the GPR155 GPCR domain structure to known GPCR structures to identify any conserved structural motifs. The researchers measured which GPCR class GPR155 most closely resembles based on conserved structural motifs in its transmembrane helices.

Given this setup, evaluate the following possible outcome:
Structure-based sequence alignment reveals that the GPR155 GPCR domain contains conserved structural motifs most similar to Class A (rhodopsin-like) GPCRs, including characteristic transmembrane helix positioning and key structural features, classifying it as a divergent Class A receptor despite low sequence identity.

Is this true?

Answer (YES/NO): NO